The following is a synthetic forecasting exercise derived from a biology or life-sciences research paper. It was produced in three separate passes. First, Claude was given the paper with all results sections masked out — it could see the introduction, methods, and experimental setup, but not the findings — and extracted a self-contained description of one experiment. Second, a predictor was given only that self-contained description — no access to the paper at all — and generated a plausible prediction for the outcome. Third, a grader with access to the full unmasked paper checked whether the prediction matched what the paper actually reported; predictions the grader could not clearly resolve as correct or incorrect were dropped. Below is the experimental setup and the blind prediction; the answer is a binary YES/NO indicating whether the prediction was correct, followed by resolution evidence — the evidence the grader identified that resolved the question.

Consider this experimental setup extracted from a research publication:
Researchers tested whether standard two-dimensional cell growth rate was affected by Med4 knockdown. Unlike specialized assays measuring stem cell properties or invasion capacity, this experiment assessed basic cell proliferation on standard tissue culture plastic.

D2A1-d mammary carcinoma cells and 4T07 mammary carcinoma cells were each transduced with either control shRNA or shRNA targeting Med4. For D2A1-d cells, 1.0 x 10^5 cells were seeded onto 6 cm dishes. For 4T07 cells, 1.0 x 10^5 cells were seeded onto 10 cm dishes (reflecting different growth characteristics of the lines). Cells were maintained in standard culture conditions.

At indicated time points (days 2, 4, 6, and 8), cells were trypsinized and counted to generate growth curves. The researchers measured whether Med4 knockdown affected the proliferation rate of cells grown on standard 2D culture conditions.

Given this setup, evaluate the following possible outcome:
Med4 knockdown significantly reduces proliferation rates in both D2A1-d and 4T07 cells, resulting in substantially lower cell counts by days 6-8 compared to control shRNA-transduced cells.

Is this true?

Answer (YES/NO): NO